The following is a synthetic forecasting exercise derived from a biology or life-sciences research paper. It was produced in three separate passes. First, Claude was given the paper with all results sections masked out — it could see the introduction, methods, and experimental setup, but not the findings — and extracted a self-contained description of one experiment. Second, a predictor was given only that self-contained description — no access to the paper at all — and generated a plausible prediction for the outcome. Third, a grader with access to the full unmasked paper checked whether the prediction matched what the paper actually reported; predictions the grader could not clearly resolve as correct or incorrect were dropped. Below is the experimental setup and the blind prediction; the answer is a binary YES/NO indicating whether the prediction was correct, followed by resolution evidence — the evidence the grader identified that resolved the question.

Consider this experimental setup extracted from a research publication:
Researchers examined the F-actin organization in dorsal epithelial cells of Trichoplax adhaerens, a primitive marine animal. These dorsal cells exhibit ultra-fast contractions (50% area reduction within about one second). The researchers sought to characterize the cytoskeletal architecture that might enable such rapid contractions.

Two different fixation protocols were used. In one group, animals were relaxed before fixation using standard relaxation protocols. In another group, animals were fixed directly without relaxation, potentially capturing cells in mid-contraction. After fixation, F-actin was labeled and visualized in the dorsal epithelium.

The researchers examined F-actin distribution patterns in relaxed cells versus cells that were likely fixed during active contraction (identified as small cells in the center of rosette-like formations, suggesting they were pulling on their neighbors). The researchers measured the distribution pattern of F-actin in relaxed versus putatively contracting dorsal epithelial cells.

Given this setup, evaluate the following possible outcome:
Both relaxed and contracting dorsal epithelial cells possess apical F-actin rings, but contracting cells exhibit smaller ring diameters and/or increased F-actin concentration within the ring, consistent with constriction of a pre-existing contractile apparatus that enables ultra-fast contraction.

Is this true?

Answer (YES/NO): NO